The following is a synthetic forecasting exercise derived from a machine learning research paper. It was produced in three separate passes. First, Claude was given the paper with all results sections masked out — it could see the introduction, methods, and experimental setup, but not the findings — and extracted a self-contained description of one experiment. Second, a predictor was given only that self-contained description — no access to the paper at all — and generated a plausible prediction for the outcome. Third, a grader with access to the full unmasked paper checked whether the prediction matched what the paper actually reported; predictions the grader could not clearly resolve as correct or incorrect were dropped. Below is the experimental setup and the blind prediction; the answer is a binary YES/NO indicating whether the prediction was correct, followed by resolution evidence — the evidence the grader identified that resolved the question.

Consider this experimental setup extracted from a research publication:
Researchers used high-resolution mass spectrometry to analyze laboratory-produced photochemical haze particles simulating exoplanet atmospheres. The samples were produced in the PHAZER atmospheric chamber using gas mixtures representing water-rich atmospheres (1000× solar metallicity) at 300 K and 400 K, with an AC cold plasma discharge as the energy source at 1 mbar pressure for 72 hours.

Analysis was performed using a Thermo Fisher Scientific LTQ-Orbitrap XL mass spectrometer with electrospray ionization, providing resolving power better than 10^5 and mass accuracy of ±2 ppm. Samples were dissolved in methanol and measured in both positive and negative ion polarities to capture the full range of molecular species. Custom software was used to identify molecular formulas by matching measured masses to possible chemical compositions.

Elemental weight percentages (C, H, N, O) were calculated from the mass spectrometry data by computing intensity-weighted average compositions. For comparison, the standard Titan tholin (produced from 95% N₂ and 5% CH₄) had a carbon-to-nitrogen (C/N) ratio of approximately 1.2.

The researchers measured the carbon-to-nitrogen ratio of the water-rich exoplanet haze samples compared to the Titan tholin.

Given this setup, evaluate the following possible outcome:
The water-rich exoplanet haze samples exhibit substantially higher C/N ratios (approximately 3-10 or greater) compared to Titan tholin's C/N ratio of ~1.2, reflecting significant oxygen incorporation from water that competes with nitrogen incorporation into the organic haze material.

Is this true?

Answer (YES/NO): NO